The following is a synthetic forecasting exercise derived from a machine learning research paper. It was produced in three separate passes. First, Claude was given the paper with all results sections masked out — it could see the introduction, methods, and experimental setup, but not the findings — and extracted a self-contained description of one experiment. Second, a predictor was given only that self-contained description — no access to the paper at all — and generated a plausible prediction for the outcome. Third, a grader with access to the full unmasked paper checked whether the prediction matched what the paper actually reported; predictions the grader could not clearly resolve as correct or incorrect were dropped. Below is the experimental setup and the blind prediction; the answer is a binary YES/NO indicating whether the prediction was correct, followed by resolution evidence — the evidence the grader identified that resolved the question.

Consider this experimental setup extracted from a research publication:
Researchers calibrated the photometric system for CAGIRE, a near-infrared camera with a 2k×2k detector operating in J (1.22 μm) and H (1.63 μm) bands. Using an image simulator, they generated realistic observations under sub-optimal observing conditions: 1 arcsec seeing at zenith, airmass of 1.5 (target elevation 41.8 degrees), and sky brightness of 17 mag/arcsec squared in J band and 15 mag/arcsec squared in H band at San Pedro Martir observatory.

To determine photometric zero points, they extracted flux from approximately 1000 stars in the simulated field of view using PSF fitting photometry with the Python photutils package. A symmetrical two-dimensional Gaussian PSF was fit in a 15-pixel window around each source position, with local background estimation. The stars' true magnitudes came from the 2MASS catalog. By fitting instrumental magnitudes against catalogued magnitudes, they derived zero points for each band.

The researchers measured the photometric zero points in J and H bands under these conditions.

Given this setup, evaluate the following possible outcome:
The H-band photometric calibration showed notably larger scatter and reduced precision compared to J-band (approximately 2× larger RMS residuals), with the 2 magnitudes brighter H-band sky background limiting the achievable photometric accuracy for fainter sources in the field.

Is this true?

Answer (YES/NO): NO